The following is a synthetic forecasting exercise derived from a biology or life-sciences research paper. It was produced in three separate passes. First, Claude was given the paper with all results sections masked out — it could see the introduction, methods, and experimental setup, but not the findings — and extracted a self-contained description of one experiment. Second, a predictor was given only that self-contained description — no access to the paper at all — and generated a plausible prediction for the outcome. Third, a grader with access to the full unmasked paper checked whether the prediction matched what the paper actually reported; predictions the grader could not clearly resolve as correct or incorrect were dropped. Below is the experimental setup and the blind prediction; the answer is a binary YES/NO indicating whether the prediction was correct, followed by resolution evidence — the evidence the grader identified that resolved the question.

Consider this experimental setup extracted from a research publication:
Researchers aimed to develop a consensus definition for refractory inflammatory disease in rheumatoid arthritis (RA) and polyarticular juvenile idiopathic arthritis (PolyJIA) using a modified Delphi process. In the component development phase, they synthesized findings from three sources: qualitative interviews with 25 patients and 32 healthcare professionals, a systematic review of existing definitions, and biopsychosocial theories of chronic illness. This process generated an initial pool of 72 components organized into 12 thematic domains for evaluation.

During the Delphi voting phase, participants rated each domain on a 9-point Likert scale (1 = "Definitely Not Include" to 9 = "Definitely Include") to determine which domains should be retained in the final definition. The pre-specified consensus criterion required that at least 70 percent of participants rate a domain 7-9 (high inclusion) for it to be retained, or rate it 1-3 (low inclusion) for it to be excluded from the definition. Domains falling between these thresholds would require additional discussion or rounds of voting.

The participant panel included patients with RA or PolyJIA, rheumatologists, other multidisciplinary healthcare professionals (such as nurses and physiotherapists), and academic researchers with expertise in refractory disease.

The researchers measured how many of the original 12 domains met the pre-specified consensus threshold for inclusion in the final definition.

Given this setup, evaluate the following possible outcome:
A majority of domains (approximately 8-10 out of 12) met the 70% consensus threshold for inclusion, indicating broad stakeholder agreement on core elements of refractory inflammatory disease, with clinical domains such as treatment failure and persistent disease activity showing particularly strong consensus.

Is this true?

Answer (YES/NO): NO